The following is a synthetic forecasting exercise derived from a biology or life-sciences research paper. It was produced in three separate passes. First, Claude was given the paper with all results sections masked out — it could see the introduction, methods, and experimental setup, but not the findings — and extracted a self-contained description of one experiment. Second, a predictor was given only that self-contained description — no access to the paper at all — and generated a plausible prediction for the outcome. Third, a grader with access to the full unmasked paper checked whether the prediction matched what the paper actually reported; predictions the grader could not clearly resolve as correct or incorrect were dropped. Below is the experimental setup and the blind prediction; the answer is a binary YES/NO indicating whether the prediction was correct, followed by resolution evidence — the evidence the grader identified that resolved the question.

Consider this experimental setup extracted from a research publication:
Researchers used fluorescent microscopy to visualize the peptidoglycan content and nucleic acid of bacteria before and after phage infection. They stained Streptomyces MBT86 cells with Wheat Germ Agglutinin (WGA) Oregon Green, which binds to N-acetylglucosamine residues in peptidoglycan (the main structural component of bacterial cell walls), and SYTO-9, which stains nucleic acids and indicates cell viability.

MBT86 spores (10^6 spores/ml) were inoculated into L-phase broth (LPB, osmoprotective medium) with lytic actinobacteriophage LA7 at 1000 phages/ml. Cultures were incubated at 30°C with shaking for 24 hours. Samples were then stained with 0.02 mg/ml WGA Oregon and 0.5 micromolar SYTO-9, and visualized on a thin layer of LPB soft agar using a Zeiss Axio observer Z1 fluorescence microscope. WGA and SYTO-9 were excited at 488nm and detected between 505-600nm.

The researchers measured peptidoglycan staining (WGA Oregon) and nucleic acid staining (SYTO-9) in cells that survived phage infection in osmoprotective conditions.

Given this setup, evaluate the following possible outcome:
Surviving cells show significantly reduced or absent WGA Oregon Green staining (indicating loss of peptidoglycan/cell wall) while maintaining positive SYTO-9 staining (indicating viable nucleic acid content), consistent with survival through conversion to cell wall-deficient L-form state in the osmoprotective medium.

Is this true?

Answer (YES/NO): YES